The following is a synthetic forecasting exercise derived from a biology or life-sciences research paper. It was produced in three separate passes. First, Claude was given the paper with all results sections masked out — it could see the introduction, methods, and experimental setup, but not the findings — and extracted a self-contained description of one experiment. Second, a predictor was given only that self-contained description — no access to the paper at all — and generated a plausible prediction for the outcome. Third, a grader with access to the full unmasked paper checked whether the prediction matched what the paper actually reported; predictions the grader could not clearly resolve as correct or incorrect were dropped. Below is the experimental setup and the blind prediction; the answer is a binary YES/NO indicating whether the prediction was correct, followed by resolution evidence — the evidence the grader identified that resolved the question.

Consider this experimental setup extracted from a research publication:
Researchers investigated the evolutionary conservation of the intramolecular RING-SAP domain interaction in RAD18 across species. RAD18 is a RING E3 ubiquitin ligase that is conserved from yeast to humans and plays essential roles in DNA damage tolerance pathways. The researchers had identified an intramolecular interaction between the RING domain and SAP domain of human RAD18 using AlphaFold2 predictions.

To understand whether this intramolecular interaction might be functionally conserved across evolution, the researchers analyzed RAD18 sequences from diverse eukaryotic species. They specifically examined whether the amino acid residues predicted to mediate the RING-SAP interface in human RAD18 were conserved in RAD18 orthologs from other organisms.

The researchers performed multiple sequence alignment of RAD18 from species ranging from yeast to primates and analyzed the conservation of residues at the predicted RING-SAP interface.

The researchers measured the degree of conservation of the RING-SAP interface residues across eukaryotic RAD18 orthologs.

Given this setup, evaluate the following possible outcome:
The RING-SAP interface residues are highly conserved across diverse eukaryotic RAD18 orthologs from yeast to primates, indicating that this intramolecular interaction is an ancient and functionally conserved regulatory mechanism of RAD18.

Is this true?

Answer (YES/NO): YES